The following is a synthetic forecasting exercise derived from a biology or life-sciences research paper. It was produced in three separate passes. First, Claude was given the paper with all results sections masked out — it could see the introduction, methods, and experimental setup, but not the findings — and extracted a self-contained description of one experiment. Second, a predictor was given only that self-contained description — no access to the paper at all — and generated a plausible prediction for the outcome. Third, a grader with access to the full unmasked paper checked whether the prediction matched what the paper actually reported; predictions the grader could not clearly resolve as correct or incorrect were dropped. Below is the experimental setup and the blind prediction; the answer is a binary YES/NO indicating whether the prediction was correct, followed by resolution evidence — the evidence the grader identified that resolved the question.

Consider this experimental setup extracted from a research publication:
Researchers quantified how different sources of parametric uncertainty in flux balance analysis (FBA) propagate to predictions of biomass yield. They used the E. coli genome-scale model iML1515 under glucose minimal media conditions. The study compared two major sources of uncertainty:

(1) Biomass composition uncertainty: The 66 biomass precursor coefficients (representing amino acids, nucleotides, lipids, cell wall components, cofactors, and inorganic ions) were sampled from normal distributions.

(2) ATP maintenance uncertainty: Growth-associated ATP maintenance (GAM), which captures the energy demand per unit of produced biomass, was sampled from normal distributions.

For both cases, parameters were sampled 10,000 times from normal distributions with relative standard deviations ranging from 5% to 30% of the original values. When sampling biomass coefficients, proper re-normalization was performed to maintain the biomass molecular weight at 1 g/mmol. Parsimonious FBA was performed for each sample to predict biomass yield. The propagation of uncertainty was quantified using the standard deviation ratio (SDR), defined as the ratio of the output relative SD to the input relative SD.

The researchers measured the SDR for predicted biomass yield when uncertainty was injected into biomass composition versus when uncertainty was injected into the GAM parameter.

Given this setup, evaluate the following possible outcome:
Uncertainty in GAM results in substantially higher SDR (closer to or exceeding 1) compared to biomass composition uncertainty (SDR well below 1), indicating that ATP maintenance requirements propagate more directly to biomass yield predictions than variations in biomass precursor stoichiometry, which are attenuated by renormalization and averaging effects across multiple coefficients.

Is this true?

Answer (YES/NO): NO